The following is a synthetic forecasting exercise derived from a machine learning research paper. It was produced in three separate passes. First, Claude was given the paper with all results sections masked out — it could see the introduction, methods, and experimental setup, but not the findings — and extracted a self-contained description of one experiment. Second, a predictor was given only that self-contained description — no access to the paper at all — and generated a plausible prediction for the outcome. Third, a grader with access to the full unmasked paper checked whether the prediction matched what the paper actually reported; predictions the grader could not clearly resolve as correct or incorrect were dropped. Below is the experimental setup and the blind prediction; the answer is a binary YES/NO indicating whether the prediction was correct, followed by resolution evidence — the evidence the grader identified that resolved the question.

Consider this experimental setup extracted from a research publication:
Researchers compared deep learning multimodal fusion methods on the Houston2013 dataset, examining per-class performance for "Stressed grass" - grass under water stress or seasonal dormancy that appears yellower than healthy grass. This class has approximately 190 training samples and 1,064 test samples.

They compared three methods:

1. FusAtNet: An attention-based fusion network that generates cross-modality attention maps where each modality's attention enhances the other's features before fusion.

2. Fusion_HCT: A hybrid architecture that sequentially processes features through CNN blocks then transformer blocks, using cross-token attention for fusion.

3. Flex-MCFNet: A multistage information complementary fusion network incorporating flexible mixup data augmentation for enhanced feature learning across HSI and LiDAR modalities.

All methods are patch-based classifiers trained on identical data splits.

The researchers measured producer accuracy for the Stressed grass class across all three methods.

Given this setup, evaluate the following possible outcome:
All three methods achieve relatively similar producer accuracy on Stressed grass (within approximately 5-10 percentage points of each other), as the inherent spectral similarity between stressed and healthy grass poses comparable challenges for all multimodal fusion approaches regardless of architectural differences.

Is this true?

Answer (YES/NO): NO